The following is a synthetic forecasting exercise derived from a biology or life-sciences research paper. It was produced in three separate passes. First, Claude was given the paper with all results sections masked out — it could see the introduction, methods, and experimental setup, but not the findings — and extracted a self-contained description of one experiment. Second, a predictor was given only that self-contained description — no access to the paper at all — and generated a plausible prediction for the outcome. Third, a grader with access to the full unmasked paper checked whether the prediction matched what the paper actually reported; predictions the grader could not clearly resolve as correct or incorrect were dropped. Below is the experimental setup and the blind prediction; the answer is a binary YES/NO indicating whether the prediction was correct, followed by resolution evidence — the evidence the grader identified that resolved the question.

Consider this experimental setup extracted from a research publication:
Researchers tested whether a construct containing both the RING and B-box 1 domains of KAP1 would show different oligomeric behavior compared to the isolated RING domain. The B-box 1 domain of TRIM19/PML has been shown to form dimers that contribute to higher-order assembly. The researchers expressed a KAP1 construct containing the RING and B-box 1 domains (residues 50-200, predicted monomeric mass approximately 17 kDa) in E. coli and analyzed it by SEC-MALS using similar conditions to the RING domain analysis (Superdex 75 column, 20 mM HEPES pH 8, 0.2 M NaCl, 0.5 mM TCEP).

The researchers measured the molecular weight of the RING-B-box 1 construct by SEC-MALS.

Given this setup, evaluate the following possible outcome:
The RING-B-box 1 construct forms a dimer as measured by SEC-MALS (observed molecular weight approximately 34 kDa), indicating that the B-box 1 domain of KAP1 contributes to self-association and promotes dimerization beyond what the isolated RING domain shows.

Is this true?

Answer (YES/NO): NO